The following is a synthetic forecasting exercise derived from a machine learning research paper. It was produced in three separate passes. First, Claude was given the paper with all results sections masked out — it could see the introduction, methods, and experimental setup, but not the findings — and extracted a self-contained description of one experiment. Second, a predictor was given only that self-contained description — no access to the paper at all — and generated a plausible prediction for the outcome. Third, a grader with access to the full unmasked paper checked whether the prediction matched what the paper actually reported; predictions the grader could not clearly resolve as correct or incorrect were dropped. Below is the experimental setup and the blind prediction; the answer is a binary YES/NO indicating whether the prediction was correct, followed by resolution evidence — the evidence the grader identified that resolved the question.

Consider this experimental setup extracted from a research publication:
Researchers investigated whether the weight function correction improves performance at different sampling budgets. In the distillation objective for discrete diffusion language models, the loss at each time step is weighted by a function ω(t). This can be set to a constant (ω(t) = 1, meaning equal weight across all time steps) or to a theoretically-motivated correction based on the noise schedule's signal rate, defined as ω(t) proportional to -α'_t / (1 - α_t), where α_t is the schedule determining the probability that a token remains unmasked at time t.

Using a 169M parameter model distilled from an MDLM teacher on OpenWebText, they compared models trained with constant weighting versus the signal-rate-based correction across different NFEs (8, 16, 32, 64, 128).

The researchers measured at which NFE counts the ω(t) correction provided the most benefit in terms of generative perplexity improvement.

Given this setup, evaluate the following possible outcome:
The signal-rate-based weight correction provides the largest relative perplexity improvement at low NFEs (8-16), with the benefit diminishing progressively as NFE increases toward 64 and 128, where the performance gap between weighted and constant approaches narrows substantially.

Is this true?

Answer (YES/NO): NO